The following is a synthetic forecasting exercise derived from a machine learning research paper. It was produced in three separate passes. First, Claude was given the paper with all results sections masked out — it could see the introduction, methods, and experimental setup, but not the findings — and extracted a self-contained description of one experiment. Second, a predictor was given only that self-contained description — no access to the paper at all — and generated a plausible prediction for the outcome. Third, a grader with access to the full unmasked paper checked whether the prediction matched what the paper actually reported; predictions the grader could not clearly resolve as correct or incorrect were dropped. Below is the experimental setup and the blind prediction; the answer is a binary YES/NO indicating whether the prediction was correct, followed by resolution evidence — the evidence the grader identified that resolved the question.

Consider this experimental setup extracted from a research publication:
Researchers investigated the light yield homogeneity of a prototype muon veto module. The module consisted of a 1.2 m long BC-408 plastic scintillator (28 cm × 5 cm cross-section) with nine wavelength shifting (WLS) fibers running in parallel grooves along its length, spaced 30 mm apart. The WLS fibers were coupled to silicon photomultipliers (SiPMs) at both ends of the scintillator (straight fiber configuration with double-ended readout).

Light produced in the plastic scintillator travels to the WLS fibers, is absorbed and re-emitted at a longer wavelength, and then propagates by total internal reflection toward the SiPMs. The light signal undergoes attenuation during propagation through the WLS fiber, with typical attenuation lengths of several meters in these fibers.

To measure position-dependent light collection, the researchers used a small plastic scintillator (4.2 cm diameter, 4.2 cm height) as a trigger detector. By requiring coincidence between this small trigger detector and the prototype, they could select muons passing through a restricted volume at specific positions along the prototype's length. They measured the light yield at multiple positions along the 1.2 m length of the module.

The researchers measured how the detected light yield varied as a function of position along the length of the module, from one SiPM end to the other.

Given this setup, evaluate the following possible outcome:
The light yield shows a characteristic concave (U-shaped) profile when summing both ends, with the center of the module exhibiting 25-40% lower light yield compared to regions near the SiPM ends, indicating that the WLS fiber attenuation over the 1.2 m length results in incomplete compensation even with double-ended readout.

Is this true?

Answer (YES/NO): NO